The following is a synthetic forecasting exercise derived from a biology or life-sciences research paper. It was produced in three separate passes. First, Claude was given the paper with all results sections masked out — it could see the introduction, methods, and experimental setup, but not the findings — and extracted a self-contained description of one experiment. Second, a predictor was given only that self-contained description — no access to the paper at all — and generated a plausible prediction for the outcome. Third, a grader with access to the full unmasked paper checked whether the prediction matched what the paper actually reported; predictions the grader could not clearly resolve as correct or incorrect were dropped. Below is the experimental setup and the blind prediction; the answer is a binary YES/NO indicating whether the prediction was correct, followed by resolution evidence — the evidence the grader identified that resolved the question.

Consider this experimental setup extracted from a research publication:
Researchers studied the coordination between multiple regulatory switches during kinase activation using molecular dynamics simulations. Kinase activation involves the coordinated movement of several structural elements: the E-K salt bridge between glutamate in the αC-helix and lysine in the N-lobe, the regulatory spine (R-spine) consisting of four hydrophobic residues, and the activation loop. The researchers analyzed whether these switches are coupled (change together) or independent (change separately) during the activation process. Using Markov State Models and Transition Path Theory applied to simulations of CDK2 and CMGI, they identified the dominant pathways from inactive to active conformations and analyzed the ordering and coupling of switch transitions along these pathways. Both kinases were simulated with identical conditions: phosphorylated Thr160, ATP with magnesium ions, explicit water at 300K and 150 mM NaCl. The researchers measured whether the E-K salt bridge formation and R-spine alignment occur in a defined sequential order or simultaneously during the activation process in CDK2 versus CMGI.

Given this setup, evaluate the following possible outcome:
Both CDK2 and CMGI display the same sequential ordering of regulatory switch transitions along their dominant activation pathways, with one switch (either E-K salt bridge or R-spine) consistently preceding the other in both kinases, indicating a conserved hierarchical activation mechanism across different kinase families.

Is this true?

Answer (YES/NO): NO